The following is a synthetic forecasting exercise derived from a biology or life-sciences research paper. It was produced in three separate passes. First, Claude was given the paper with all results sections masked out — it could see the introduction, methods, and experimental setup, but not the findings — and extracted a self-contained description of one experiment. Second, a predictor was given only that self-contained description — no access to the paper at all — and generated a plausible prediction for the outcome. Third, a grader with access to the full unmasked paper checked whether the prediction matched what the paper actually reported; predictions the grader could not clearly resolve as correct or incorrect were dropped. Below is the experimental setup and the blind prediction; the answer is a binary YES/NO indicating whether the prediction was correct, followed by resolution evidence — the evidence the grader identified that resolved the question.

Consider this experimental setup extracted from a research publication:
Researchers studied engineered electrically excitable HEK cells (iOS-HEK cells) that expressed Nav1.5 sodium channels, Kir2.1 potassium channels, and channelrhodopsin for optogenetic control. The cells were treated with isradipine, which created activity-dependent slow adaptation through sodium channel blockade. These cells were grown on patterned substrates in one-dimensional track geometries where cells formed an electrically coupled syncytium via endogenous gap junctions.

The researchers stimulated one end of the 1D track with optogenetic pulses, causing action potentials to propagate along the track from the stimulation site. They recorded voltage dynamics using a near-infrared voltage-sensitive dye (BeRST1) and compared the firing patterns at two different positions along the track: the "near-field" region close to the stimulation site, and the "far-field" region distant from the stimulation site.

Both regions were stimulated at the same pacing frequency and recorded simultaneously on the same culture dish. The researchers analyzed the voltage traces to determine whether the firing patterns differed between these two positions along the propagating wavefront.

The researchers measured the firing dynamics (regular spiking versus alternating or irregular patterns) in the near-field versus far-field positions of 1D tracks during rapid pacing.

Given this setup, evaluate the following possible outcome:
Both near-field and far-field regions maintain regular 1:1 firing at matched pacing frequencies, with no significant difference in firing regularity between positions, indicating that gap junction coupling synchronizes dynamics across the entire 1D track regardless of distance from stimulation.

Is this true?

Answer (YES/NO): NO